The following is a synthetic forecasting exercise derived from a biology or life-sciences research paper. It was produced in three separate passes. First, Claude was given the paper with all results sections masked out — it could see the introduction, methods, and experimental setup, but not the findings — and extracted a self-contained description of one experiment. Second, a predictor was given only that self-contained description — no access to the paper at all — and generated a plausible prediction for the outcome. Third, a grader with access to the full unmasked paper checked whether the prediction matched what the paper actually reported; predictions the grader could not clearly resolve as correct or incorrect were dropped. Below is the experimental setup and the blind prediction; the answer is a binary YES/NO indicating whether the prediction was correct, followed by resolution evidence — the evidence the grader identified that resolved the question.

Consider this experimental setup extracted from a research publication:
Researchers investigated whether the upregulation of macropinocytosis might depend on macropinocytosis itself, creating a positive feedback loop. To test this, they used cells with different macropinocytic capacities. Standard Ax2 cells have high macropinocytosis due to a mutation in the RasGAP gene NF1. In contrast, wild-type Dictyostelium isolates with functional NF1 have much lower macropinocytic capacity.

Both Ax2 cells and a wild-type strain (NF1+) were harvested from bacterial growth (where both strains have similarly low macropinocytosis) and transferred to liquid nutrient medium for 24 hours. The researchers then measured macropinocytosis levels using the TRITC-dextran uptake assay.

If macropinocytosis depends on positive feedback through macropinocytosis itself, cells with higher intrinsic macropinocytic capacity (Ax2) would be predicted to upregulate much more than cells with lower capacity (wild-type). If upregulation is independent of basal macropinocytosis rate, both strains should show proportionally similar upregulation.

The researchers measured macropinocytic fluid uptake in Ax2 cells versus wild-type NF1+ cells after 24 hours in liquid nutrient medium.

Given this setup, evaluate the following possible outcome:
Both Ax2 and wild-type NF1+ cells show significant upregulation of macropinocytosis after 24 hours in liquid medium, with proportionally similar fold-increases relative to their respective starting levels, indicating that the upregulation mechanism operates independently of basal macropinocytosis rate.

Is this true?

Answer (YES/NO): NO